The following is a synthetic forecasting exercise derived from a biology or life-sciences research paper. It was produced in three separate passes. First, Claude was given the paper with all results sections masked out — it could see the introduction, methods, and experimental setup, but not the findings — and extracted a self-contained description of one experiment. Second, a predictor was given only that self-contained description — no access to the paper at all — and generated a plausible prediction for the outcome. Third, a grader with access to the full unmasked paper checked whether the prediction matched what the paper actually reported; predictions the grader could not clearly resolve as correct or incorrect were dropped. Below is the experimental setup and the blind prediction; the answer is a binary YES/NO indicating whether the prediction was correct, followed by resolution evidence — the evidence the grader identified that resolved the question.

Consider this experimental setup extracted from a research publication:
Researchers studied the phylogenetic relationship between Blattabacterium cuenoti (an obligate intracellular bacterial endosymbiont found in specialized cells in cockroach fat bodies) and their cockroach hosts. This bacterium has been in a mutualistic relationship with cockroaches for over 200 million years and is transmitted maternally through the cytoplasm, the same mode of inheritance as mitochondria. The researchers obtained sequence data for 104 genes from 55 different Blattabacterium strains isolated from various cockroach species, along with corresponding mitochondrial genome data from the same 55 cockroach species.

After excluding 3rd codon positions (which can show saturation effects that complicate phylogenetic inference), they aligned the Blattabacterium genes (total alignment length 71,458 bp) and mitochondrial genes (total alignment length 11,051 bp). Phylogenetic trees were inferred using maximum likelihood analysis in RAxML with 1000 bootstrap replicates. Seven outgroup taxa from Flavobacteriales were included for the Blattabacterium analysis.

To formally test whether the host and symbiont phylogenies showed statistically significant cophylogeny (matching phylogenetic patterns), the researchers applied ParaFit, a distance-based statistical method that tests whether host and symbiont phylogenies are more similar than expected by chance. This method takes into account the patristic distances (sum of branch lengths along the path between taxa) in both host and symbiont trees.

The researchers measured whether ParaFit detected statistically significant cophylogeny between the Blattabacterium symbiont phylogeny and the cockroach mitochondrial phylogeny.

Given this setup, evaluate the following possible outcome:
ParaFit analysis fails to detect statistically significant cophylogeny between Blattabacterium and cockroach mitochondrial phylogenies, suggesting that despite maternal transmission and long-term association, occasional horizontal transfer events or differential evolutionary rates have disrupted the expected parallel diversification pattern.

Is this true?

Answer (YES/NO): NO